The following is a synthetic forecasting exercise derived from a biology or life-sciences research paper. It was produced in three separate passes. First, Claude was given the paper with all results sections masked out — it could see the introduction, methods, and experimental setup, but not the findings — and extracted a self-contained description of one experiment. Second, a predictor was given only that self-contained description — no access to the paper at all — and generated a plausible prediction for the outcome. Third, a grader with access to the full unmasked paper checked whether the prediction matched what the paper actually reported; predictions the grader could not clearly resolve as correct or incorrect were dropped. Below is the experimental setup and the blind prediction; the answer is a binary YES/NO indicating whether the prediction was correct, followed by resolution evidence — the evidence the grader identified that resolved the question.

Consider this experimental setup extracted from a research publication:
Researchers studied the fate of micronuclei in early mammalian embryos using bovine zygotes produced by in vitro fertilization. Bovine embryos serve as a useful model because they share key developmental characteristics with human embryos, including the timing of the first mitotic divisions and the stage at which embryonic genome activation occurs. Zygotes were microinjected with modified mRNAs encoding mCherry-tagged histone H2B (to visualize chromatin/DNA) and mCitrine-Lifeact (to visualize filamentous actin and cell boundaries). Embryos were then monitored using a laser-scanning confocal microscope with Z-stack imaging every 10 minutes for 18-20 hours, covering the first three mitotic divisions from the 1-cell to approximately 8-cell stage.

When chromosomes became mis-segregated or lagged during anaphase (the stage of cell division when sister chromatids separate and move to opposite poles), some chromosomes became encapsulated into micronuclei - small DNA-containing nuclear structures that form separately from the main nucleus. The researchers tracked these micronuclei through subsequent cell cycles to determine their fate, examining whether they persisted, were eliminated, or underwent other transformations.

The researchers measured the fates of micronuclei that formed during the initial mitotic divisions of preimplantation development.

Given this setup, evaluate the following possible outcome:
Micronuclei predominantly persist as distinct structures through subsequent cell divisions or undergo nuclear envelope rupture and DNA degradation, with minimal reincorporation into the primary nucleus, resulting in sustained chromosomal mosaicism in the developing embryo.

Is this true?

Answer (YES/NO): NO